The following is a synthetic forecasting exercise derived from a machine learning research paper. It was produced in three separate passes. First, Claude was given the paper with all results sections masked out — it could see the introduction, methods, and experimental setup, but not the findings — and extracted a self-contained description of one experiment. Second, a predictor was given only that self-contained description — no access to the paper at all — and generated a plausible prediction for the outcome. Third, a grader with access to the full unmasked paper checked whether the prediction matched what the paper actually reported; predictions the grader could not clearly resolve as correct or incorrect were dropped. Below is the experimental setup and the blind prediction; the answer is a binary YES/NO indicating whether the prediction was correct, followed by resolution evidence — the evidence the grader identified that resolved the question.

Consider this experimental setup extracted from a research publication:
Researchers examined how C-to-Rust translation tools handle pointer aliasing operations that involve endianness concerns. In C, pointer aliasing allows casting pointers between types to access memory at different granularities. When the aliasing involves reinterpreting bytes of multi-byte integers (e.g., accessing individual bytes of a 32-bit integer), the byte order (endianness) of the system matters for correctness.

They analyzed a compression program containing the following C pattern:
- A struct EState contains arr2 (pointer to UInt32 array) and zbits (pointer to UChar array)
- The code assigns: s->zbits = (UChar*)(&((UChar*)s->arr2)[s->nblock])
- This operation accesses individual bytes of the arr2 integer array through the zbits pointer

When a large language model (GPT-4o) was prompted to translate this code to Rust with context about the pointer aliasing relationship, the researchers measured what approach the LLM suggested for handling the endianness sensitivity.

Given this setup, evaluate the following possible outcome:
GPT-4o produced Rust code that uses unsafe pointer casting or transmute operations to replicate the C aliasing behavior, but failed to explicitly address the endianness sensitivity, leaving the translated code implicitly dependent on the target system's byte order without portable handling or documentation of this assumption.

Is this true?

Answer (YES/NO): NO